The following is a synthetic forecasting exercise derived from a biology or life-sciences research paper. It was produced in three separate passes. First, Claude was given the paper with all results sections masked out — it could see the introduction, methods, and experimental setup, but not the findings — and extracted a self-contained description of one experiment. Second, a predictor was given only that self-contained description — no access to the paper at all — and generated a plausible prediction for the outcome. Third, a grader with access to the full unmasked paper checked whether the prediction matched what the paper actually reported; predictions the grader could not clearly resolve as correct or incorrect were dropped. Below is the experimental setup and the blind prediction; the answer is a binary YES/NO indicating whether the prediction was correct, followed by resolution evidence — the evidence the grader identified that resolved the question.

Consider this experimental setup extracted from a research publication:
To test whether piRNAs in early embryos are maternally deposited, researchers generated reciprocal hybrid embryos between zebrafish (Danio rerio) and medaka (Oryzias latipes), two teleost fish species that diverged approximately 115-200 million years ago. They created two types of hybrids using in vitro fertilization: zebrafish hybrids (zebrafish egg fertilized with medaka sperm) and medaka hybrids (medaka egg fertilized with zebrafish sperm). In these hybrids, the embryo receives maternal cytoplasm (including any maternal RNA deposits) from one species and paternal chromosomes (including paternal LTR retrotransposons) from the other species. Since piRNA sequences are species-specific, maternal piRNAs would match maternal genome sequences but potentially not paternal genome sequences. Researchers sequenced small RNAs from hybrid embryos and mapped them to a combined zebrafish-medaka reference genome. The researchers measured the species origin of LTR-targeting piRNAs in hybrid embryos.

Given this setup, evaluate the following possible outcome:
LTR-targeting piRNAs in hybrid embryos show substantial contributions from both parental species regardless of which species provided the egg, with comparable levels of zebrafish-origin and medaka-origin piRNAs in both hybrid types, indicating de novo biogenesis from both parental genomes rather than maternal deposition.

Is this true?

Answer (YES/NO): NO